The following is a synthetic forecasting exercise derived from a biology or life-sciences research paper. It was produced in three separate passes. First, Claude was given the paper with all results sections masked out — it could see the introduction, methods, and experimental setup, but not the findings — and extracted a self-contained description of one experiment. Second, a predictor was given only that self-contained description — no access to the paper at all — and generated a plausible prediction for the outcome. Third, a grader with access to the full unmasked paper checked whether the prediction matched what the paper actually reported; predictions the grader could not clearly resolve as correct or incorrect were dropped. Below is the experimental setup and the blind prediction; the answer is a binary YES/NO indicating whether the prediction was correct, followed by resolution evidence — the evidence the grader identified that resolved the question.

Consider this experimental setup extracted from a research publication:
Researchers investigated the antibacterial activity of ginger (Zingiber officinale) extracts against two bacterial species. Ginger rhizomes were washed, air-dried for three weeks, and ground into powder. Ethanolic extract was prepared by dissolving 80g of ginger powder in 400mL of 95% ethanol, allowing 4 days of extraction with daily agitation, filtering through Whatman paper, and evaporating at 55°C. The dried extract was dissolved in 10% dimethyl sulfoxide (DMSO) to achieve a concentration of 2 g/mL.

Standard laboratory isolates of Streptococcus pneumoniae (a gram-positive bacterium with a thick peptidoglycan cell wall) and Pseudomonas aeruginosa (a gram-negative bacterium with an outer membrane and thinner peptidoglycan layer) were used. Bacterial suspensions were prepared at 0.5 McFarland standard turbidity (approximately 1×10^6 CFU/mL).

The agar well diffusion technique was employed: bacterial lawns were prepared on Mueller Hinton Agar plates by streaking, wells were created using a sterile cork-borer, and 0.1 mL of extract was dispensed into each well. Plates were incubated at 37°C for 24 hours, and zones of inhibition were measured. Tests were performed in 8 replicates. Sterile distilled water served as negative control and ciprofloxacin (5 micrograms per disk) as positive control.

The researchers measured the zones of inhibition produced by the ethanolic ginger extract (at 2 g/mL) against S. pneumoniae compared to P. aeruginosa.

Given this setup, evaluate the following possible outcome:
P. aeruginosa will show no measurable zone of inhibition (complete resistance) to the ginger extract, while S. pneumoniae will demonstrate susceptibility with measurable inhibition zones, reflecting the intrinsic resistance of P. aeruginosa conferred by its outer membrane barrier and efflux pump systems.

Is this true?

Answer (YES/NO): NO